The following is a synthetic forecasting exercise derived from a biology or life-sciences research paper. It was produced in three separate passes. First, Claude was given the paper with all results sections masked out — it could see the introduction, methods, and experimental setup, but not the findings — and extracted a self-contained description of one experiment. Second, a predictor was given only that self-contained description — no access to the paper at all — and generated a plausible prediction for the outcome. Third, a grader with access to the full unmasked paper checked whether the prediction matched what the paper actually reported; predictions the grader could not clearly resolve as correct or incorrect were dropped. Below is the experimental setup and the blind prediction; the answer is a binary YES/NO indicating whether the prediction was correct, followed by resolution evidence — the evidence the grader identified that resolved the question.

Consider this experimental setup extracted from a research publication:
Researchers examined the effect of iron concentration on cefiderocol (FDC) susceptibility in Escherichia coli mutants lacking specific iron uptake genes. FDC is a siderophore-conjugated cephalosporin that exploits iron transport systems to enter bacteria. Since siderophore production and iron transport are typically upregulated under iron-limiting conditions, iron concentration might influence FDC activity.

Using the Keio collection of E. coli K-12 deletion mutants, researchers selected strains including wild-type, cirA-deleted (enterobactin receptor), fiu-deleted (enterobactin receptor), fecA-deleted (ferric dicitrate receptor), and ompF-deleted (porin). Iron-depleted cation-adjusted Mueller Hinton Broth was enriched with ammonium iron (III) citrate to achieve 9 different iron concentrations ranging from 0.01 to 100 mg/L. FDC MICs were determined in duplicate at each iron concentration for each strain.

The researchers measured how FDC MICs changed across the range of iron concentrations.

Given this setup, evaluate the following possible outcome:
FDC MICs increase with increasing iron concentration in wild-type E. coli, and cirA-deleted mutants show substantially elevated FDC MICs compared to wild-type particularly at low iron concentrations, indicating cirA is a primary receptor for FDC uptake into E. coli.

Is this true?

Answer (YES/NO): NO